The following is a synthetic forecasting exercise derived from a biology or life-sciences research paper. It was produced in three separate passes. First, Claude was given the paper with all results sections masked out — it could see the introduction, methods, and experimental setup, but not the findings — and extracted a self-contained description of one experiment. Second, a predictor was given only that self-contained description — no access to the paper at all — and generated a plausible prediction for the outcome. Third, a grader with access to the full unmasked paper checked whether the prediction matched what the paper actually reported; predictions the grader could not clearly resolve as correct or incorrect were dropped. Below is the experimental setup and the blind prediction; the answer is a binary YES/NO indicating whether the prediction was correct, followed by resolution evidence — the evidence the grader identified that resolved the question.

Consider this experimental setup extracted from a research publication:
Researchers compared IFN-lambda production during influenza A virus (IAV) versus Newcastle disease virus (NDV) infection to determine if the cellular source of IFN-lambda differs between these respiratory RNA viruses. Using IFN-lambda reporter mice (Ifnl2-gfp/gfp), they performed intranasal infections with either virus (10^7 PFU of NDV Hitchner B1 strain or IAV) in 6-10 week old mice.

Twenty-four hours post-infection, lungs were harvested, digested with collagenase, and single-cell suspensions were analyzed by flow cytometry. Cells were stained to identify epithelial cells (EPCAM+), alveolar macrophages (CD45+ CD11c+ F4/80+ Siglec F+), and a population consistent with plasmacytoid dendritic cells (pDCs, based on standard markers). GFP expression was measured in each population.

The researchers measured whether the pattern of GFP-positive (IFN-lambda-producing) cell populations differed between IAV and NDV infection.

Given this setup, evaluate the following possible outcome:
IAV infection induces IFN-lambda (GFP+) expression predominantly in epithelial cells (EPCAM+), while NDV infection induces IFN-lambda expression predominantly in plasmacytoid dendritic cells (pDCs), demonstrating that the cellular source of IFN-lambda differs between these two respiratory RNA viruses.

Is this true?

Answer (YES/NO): NO